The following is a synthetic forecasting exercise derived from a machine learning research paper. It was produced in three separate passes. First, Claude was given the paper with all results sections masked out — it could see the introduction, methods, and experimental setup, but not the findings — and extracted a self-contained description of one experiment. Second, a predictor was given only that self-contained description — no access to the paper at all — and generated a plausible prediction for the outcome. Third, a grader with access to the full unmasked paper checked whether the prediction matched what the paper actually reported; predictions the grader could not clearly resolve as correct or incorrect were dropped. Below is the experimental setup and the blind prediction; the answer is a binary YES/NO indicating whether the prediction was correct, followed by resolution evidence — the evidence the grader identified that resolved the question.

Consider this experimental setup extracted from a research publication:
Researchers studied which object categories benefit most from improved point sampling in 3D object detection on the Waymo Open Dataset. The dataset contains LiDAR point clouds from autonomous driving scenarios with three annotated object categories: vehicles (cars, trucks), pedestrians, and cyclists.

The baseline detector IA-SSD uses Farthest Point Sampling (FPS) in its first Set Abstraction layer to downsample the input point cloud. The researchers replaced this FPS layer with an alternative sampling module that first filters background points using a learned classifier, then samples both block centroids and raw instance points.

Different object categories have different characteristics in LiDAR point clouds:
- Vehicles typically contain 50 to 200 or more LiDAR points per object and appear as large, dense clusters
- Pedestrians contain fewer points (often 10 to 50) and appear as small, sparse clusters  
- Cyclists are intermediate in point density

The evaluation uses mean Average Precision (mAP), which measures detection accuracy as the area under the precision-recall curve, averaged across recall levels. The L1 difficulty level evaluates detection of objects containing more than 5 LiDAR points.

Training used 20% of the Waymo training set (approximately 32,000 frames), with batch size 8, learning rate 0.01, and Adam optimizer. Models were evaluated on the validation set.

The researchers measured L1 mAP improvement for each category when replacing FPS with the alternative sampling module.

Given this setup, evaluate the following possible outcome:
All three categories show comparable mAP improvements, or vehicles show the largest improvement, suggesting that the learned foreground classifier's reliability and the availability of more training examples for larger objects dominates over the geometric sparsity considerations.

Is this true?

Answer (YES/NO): NO